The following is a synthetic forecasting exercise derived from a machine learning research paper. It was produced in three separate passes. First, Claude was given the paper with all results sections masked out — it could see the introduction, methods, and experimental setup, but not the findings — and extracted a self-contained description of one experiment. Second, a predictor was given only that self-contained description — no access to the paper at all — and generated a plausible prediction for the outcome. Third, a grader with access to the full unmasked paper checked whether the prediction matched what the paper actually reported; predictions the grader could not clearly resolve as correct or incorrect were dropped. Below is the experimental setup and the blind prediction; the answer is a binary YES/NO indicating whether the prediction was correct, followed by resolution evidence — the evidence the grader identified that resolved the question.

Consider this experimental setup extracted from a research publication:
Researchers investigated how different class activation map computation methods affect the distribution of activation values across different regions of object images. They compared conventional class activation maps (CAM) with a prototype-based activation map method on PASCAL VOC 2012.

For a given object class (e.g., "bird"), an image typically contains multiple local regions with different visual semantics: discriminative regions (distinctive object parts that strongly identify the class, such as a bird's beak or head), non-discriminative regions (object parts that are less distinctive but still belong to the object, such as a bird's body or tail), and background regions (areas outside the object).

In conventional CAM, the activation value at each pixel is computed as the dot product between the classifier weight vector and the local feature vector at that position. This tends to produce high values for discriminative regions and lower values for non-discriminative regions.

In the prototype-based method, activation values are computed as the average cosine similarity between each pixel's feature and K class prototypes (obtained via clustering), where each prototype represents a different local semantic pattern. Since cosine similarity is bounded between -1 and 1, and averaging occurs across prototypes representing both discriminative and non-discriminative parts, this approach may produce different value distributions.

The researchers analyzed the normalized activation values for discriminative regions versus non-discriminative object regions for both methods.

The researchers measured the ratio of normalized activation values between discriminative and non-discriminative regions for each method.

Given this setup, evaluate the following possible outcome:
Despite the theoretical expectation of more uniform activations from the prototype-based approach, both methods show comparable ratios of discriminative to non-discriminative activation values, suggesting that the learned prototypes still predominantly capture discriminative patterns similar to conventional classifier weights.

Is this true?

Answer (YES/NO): NO